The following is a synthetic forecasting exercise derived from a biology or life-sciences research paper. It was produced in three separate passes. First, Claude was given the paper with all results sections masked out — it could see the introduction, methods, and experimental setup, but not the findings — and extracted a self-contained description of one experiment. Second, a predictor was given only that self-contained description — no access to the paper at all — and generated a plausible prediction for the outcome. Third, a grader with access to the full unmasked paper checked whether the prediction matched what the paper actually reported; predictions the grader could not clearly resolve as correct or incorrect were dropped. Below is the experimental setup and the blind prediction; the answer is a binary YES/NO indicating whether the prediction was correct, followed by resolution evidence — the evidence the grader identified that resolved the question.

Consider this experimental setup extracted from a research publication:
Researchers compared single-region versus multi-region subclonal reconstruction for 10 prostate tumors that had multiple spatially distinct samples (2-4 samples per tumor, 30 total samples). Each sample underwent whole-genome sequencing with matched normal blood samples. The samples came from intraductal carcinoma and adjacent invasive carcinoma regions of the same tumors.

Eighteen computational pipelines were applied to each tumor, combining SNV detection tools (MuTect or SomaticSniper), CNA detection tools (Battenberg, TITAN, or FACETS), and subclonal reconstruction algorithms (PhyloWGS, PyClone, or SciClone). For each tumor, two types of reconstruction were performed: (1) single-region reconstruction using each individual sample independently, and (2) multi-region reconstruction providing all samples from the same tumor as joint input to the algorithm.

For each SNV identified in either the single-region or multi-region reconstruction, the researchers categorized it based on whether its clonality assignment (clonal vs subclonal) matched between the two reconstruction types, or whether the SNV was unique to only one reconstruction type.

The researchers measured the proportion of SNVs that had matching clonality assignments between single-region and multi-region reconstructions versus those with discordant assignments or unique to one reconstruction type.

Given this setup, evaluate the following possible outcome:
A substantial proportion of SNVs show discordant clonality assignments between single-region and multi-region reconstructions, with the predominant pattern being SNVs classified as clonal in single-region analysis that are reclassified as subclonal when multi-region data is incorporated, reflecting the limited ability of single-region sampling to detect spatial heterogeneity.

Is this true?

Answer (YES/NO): YES